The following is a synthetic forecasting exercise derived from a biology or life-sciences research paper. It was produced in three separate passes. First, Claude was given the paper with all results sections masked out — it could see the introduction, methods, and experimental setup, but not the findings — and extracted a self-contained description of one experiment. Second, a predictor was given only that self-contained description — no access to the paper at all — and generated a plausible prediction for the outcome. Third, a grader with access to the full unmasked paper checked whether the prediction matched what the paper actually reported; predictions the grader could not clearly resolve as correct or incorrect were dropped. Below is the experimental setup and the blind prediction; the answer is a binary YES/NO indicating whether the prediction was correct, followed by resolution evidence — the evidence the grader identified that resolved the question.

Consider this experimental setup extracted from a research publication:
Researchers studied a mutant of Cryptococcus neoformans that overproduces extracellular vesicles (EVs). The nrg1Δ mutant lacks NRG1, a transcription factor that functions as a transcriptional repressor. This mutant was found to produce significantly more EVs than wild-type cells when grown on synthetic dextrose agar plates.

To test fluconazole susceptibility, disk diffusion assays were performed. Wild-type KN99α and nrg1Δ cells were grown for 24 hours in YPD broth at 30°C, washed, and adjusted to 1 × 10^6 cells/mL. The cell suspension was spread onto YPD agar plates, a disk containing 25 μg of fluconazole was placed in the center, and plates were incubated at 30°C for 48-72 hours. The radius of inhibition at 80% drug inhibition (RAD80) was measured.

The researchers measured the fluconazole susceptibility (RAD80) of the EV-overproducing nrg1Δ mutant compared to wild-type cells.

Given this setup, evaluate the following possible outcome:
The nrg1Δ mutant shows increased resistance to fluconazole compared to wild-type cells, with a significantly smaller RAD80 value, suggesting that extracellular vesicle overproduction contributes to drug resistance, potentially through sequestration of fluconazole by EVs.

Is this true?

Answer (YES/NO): NO